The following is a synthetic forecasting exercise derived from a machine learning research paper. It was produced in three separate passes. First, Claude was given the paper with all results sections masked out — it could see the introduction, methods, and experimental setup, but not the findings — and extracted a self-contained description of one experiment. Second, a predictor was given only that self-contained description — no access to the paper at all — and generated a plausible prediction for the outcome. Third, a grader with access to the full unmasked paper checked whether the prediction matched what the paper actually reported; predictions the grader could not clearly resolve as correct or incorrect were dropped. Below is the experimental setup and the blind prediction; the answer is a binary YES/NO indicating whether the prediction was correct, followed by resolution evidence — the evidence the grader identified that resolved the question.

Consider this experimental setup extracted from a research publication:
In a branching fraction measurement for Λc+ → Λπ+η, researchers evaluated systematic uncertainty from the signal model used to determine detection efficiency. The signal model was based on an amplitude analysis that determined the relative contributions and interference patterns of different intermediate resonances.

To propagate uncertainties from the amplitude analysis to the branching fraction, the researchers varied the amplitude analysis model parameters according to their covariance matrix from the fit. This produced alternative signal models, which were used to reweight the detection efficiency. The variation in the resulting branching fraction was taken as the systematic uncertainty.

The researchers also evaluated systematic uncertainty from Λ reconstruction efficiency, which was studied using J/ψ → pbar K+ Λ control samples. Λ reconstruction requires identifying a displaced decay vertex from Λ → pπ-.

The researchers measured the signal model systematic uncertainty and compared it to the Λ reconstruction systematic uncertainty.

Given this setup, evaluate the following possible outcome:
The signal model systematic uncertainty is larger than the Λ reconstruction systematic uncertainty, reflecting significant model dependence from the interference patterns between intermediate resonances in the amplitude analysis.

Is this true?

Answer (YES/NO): YES